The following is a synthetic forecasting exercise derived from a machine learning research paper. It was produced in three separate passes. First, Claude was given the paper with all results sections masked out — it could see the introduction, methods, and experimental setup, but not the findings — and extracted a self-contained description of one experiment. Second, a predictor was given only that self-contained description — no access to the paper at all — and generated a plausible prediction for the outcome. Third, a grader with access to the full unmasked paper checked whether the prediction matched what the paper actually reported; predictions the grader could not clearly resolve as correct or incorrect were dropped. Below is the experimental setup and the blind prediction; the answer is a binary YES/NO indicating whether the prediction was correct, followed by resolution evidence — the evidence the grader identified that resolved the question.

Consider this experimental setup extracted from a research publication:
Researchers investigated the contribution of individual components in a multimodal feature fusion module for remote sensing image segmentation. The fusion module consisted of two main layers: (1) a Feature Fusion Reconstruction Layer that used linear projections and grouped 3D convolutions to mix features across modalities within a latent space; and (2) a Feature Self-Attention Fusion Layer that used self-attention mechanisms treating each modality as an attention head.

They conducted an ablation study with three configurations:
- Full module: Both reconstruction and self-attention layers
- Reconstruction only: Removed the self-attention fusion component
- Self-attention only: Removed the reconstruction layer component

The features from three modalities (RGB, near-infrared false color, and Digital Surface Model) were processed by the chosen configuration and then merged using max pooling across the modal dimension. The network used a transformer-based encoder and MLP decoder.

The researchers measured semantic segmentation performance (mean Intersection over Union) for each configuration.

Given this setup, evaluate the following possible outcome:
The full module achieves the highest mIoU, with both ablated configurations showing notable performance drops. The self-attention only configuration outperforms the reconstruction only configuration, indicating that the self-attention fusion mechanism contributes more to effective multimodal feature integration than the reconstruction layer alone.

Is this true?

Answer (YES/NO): NO